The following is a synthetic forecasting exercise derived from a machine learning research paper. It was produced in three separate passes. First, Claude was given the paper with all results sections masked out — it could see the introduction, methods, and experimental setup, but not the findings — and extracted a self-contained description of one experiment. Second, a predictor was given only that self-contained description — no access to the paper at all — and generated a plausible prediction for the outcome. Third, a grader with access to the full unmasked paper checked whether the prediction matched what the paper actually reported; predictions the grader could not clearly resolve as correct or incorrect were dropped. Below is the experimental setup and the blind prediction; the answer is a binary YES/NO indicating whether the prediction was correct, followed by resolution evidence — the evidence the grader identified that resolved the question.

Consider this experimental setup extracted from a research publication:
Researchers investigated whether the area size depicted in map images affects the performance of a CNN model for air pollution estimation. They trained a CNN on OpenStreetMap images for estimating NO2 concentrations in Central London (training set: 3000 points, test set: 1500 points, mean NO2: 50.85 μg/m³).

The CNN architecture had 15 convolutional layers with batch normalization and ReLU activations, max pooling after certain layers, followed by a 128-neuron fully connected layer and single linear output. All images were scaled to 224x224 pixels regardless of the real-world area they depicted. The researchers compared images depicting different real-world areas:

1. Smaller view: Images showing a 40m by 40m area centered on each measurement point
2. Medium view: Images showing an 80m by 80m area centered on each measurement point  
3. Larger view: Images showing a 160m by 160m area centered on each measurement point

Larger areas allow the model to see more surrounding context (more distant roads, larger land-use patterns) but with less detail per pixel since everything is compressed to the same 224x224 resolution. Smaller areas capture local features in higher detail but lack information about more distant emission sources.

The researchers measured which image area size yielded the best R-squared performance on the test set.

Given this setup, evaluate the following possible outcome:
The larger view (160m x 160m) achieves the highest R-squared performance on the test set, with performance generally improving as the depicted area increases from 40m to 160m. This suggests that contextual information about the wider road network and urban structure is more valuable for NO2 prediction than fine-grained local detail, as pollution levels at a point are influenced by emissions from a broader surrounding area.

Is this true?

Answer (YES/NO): NO